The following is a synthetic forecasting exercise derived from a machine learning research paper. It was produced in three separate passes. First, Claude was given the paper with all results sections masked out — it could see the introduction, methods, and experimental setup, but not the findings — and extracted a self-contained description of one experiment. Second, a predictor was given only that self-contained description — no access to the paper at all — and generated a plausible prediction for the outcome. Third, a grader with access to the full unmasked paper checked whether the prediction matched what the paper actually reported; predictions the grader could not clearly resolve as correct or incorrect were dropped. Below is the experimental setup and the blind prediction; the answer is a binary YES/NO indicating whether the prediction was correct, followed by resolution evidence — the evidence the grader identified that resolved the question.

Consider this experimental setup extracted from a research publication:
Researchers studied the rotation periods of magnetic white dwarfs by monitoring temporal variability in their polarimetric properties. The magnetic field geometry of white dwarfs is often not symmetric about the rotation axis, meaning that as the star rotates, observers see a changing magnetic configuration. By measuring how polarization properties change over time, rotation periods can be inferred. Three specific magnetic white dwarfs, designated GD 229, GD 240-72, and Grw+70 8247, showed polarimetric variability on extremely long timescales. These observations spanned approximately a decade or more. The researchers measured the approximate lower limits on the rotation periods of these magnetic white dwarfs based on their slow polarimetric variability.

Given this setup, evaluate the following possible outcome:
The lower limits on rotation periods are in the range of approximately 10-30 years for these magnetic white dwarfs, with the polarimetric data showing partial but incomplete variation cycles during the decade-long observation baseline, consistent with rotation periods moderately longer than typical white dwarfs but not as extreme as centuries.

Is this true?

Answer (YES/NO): NO